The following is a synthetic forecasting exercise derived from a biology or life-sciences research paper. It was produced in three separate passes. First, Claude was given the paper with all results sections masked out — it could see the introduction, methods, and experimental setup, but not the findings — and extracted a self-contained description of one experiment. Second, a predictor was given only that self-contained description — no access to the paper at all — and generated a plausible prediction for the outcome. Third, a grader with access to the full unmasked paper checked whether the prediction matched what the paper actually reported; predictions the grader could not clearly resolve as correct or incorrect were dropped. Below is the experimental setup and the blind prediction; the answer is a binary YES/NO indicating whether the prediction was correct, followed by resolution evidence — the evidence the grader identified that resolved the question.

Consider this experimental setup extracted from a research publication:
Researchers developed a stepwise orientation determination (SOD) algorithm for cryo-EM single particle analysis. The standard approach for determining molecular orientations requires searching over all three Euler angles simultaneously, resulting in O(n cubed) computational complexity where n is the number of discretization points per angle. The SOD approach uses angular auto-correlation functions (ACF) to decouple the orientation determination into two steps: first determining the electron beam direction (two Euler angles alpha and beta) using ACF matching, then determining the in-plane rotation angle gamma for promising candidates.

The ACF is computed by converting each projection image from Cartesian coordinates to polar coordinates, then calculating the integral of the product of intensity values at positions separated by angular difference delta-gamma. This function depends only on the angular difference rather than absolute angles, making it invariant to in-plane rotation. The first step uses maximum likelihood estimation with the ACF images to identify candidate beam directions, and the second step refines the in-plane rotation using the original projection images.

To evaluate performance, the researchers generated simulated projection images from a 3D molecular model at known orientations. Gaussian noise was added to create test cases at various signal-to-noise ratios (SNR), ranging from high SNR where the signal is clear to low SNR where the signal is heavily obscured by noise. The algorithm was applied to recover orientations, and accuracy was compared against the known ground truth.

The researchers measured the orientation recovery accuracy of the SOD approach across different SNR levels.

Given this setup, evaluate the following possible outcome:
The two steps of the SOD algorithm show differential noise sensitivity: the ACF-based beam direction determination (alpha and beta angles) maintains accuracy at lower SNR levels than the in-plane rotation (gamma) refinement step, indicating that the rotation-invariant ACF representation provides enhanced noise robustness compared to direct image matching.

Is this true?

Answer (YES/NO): NO